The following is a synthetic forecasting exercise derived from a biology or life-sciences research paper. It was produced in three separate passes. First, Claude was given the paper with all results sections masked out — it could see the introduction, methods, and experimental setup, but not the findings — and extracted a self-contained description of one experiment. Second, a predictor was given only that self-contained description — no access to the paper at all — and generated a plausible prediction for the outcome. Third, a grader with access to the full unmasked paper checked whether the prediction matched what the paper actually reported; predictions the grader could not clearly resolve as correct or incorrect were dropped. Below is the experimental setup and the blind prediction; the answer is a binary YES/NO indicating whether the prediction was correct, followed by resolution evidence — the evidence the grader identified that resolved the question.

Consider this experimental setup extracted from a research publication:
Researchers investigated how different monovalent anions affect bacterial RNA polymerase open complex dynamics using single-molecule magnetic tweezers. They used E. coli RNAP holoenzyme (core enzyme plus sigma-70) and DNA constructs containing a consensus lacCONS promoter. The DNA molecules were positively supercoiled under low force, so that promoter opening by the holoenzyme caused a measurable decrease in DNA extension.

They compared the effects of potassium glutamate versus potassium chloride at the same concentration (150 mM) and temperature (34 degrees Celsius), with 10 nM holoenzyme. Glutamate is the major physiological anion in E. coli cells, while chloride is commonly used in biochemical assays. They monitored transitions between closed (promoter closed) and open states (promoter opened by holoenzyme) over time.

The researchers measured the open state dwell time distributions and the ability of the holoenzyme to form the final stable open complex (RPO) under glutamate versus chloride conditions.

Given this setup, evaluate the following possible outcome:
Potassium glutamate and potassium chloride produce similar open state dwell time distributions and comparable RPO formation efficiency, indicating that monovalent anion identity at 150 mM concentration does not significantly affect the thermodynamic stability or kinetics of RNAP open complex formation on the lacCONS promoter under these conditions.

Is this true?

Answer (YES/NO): NO